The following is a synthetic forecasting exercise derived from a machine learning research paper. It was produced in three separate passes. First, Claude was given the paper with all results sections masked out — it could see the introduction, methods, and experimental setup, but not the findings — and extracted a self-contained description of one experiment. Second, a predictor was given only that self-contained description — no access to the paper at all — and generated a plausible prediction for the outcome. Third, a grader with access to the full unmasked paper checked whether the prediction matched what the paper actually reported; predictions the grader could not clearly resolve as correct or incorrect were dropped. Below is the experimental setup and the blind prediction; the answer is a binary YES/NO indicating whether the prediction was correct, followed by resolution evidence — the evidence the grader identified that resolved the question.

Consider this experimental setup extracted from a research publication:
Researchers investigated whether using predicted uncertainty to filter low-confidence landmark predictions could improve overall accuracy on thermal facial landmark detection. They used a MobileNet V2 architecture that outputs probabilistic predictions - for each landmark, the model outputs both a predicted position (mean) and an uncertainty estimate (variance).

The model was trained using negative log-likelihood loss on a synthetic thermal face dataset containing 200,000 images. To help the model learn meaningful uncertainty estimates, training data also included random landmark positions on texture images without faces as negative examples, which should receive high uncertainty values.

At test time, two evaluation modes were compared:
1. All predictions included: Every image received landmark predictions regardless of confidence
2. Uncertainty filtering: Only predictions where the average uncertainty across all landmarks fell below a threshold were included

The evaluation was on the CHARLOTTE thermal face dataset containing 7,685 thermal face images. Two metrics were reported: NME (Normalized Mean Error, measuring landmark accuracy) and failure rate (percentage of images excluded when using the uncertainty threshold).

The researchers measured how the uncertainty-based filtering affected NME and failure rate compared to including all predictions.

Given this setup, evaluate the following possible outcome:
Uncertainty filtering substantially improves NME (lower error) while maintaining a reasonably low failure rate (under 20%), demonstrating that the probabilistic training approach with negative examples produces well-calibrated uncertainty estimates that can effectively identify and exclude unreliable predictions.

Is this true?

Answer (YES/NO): YES